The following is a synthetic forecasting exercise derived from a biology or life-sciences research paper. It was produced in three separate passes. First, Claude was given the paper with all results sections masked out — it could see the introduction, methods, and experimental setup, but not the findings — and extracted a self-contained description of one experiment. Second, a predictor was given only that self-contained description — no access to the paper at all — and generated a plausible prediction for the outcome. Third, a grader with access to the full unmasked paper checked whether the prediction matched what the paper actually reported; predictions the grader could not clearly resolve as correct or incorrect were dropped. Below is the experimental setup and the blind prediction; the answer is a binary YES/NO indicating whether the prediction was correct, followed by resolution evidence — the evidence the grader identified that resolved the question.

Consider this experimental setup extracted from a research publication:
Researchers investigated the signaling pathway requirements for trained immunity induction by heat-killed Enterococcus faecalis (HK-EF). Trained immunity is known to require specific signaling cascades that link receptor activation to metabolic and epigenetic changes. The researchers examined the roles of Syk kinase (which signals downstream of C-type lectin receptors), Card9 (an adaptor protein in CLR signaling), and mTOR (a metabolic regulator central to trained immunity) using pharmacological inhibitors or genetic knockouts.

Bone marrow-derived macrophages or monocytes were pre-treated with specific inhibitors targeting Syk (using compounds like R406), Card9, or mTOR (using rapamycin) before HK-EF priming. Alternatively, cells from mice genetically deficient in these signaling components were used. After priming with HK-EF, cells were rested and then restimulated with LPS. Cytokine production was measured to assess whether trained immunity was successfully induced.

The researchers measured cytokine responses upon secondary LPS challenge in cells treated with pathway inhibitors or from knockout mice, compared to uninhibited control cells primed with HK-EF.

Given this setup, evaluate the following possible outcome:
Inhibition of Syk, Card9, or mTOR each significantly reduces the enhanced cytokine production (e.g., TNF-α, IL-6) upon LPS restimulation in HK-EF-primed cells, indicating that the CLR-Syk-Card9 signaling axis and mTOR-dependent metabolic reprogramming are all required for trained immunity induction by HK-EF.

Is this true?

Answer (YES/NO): YES